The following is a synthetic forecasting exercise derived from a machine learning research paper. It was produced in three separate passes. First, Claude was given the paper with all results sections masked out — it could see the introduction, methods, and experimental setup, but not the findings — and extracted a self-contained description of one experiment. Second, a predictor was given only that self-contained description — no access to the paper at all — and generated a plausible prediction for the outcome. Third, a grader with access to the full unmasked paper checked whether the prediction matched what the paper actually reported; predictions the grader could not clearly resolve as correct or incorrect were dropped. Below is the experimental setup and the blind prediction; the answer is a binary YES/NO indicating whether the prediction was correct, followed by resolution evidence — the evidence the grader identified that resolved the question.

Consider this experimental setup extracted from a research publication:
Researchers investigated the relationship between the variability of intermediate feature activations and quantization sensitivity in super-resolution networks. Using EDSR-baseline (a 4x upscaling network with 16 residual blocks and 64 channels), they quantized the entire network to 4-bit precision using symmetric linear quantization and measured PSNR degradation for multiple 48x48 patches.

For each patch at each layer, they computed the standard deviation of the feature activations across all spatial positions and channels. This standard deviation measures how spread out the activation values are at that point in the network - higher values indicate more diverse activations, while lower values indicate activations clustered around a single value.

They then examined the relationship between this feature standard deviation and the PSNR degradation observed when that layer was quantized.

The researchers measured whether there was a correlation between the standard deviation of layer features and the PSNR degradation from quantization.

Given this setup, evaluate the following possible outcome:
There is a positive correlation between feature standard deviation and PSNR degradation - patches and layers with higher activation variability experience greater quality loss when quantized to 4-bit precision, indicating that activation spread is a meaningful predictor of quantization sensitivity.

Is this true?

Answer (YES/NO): YES